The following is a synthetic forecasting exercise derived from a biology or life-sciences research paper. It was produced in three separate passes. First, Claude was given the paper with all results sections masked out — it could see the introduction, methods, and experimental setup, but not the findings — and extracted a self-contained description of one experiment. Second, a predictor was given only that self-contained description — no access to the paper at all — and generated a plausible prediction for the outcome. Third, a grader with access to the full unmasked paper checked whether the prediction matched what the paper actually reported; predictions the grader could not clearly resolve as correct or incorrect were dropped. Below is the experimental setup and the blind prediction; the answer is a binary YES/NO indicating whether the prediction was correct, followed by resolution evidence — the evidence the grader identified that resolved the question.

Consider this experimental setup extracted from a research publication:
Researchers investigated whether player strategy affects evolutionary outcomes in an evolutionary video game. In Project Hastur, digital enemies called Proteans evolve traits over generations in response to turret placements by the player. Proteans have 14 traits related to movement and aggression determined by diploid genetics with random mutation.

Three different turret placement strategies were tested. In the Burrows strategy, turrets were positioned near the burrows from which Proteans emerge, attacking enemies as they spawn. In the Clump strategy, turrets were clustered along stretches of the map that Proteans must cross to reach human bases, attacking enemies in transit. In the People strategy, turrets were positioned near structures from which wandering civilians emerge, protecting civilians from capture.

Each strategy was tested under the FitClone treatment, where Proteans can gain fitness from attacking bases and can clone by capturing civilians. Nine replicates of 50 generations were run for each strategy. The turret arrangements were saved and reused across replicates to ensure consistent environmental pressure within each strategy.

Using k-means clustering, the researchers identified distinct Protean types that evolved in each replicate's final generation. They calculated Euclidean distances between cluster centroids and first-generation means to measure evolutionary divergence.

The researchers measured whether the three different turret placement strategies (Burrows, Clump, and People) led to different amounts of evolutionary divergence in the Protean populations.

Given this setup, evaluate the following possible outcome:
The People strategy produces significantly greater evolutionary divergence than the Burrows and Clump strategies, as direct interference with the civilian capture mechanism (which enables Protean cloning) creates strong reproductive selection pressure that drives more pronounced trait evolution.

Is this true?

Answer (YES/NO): NO